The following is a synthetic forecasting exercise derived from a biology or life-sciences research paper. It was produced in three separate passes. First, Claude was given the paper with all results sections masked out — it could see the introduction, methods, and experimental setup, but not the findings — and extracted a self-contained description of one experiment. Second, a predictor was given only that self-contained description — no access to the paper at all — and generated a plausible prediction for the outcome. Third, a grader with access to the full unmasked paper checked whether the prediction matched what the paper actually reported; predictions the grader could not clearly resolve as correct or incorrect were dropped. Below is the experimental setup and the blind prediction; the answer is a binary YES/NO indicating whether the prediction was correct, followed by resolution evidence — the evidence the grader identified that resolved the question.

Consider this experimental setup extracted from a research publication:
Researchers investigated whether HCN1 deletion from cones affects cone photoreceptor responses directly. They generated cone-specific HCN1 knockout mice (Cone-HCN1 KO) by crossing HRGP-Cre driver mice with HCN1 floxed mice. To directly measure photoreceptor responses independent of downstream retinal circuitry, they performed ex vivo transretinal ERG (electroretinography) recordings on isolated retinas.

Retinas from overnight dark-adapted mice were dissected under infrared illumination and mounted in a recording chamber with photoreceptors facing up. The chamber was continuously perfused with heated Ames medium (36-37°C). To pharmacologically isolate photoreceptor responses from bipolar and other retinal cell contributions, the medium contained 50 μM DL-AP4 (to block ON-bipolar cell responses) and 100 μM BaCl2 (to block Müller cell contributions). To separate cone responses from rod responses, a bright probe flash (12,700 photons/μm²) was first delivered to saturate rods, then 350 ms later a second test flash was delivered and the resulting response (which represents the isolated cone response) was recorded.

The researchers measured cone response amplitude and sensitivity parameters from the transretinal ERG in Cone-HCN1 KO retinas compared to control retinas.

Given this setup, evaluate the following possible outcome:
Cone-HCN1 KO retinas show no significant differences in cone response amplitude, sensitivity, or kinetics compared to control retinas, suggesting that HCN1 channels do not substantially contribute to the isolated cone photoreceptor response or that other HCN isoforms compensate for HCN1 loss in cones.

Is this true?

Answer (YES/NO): NO